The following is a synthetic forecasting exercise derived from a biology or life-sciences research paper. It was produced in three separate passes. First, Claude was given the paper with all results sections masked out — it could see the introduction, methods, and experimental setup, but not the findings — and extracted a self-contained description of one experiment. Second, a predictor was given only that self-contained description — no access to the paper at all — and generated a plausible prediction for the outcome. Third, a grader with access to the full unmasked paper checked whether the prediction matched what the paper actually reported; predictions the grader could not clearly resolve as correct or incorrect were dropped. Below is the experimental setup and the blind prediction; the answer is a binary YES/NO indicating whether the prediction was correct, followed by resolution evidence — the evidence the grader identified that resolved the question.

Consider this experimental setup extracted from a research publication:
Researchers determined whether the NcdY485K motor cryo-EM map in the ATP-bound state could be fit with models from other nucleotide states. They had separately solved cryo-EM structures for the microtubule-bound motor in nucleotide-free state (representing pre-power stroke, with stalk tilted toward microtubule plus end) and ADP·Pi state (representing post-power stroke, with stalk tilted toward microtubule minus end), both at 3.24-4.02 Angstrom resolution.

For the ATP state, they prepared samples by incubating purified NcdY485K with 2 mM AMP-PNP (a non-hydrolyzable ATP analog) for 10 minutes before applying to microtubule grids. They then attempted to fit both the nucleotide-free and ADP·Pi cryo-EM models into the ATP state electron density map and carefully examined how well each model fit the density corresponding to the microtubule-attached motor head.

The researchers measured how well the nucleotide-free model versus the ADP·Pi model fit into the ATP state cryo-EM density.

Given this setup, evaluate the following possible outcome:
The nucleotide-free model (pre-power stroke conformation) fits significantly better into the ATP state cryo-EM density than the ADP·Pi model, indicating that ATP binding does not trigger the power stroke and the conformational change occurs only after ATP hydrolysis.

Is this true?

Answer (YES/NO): NO